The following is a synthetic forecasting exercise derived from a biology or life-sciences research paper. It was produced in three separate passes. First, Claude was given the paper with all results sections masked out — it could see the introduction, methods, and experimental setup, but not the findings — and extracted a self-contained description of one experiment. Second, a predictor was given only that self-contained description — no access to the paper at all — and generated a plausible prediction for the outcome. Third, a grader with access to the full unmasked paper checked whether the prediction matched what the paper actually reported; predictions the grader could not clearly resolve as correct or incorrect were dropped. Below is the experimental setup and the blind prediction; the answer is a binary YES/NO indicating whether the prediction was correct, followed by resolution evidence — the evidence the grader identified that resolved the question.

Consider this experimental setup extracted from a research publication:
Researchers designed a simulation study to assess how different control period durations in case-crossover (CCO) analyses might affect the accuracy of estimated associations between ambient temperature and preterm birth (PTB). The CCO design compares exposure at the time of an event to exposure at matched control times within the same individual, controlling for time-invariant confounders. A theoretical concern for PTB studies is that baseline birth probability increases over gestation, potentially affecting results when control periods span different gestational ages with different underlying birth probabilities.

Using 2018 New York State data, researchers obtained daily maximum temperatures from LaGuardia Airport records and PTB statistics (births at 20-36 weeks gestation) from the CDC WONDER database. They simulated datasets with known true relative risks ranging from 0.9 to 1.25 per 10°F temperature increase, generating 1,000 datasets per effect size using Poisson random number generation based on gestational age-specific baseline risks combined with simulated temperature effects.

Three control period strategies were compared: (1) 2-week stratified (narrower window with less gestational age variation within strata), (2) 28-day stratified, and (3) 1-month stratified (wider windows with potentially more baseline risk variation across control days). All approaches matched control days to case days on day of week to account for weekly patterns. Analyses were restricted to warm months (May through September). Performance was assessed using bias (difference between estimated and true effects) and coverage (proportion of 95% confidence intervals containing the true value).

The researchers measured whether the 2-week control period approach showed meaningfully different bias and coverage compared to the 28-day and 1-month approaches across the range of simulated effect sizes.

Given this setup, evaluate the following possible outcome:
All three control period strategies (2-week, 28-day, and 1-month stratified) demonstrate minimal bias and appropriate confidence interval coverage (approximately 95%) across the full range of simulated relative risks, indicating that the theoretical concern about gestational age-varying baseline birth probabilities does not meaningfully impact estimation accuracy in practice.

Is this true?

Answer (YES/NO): YES